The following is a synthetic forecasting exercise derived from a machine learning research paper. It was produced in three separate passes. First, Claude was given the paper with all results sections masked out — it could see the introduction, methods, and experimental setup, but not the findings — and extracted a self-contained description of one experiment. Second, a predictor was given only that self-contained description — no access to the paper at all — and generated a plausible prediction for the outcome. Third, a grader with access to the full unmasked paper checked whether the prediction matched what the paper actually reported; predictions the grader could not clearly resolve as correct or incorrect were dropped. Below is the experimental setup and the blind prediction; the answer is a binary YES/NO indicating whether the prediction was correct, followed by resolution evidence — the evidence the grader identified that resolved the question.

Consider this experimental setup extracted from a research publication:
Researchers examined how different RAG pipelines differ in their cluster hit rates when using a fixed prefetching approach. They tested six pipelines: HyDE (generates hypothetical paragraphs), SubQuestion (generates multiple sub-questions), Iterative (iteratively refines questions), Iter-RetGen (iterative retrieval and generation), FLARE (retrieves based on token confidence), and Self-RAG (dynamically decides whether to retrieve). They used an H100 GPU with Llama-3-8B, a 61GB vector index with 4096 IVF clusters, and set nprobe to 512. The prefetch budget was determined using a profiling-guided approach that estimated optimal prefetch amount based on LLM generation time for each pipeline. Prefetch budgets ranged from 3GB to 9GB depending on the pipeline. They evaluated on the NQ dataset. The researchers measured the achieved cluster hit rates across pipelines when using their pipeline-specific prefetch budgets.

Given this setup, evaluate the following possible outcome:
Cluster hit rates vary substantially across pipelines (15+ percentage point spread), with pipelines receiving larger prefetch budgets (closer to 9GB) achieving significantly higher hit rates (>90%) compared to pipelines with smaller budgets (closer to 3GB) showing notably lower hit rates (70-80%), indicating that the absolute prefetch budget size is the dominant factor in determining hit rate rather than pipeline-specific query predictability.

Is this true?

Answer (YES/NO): NO